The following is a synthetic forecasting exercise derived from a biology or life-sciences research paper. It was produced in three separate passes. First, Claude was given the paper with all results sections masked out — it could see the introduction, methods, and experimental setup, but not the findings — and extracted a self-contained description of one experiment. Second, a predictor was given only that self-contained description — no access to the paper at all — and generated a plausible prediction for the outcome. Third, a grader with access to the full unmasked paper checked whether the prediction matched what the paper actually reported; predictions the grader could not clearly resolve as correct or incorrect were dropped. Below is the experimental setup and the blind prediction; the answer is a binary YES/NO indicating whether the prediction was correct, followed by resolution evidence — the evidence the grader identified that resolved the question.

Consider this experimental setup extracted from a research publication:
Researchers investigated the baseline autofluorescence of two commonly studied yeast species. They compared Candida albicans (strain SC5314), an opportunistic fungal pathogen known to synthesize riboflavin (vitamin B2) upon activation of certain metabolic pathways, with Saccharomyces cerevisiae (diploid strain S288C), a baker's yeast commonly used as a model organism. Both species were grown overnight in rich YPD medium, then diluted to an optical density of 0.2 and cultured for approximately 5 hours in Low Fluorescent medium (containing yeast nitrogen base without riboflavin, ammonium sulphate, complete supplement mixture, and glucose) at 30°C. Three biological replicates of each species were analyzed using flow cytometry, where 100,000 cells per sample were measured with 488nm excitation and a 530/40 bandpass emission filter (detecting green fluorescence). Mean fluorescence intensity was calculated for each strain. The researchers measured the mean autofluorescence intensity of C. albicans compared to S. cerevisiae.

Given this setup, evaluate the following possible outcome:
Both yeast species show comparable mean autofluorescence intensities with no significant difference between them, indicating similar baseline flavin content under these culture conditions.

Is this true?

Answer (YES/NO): NO